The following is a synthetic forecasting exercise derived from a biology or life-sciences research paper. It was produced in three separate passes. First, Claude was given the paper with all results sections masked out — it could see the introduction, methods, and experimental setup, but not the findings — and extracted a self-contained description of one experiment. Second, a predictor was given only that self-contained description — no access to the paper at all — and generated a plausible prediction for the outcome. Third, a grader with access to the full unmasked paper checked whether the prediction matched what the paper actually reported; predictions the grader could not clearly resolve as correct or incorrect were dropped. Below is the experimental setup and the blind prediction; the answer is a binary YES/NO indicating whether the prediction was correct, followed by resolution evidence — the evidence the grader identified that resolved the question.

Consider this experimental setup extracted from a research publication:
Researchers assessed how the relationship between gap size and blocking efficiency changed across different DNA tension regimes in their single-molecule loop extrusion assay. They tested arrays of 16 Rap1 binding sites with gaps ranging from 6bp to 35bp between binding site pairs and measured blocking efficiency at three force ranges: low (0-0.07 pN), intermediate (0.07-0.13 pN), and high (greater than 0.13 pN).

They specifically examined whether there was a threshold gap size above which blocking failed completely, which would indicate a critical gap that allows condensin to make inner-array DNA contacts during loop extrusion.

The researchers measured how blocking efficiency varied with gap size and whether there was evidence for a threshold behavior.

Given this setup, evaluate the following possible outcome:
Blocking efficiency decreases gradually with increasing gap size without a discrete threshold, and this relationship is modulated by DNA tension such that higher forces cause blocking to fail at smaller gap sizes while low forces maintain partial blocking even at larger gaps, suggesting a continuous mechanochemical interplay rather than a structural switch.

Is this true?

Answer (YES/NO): NO